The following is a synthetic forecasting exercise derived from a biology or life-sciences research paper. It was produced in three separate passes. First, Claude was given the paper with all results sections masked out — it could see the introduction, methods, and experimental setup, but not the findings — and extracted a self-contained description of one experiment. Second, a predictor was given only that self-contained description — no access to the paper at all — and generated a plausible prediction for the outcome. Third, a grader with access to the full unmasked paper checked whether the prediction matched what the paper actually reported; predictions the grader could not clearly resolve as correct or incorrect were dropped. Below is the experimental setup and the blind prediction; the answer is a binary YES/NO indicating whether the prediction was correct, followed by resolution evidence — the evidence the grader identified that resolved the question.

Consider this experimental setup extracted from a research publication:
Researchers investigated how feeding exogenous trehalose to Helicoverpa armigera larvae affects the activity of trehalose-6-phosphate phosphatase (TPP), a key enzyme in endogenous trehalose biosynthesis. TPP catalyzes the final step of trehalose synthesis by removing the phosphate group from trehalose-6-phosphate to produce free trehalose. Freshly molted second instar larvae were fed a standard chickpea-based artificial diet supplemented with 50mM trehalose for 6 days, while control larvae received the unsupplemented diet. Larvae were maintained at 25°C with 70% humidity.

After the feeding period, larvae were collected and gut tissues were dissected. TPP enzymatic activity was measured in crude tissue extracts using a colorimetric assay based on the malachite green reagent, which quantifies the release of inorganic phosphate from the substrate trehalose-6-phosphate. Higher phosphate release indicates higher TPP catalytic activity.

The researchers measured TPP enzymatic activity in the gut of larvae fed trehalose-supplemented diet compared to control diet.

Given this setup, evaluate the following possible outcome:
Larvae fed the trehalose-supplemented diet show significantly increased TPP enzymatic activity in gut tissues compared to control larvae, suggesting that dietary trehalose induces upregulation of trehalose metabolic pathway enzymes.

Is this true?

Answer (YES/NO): NO